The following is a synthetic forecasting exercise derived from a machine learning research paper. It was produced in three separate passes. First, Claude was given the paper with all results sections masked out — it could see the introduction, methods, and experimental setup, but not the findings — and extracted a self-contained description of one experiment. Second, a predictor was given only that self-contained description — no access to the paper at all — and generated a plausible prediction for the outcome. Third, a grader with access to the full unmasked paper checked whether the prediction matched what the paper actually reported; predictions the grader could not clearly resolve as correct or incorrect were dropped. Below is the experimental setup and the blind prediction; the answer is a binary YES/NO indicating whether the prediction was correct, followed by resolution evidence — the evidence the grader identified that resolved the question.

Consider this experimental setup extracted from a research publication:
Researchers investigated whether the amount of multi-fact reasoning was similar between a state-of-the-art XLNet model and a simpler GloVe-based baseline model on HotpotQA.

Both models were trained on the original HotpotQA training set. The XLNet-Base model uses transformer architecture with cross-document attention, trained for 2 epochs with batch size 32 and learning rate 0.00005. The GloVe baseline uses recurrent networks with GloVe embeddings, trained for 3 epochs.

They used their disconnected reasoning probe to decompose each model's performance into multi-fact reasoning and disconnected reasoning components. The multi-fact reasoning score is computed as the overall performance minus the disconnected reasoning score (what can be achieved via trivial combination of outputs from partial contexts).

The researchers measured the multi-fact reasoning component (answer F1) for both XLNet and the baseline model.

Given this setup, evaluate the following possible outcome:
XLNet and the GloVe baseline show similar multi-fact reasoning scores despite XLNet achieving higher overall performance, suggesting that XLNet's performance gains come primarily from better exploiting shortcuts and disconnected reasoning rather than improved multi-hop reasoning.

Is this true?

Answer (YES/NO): YES